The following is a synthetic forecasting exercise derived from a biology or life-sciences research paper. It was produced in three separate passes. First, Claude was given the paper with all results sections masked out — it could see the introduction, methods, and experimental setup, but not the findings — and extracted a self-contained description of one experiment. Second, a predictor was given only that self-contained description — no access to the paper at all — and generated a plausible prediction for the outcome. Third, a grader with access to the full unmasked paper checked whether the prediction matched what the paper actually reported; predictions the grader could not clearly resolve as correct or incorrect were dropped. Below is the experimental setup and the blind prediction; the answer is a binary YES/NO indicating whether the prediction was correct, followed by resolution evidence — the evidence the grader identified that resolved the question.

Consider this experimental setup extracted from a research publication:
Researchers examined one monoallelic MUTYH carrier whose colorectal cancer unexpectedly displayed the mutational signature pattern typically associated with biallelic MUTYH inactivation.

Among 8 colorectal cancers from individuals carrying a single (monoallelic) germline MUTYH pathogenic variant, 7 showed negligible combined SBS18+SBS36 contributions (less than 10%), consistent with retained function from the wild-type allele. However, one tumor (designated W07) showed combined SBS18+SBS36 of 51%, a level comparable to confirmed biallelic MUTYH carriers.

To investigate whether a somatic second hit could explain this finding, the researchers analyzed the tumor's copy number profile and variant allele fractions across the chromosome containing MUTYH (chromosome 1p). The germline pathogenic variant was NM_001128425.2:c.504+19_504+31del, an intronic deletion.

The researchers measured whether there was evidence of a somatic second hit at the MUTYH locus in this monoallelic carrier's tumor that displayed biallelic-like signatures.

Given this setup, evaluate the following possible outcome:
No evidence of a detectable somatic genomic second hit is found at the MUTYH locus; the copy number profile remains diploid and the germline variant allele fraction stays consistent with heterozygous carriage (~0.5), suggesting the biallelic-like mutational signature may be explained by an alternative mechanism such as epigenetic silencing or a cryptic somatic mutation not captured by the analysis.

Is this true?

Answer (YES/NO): NO